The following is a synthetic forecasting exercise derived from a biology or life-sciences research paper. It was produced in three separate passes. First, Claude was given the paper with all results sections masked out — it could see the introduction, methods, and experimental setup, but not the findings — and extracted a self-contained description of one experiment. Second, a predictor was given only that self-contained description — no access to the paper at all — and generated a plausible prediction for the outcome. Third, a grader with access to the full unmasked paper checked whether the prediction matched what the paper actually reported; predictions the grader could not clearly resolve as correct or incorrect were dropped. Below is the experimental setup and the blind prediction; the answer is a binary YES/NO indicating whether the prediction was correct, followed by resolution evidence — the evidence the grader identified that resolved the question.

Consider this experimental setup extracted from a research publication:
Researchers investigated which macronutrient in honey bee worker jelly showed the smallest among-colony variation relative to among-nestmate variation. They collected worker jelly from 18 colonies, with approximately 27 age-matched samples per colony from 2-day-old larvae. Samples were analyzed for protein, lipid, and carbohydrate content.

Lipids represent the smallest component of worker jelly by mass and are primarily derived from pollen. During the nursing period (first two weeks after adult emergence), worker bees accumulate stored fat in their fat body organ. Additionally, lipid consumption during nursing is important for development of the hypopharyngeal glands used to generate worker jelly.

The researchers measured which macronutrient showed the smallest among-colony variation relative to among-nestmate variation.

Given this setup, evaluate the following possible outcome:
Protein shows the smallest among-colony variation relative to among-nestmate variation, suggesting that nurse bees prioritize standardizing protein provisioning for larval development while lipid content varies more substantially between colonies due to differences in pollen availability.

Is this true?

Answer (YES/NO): NO